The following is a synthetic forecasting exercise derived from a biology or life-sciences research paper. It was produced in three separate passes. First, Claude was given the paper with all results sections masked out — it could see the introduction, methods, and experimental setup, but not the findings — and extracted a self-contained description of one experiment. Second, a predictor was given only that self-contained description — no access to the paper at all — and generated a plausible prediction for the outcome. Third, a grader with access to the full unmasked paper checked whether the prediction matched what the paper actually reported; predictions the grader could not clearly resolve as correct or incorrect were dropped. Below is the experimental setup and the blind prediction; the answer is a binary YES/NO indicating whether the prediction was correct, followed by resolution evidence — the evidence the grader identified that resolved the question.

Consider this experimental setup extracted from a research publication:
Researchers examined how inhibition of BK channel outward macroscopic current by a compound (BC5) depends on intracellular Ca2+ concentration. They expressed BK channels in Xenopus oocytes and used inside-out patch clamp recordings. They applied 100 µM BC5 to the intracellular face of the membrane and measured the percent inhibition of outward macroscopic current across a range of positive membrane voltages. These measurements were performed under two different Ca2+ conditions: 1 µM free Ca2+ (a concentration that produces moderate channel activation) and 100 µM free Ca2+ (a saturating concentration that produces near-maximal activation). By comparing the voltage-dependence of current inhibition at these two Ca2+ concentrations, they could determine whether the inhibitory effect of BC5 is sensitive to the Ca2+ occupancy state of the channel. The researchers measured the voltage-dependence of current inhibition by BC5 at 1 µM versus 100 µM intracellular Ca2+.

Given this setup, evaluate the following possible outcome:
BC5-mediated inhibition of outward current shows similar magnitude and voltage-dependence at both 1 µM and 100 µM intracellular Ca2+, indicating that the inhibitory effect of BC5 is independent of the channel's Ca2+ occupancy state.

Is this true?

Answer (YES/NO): YES